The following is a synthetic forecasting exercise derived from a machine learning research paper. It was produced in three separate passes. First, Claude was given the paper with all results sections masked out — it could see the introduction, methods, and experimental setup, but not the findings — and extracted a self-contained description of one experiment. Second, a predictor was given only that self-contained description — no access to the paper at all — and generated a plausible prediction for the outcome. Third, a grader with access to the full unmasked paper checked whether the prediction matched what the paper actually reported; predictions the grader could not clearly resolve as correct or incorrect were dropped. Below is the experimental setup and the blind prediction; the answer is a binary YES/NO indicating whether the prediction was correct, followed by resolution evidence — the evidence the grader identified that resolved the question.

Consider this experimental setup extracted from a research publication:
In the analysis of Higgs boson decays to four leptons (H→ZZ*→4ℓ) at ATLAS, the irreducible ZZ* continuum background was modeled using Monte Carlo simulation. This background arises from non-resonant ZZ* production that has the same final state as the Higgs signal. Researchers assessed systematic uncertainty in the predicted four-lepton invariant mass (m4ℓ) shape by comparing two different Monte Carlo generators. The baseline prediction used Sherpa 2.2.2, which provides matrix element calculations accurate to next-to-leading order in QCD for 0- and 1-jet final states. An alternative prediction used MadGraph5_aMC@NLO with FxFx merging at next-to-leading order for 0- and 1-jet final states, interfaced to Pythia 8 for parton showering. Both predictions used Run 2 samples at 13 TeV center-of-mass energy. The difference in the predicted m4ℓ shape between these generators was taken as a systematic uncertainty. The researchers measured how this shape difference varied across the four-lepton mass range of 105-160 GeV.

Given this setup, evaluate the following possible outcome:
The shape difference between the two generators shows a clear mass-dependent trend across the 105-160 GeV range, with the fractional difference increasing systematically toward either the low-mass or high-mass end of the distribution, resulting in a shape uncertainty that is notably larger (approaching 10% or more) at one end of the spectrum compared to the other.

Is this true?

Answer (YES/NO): NO